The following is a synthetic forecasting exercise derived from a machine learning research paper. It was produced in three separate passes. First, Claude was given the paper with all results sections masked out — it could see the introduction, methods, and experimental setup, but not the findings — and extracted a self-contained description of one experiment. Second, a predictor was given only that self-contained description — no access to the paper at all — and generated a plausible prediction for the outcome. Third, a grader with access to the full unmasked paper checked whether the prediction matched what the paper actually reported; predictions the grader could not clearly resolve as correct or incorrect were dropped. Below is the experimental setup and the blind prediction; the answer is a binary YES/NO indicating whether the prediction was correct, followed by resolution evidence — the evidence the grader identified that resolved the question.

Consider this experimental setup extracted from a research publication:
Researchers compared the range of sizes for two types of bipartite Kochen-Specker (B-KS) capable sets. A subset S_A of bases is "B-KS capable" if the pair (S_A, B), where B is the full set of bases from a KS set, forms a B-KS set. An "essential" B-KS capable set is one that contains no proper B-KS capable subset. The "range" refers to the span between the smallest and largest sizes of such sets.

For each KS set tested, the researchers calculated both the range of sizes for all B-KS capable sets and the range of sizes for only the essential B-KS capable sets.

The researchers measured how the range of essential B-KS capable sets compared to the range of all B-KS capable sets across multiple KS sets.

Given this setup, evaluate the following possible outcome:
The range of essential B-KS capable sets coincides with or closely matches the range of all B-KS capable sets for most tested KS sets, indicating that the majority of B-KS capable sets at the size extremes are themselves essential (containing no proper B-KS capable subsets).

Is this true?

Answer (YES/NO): NO